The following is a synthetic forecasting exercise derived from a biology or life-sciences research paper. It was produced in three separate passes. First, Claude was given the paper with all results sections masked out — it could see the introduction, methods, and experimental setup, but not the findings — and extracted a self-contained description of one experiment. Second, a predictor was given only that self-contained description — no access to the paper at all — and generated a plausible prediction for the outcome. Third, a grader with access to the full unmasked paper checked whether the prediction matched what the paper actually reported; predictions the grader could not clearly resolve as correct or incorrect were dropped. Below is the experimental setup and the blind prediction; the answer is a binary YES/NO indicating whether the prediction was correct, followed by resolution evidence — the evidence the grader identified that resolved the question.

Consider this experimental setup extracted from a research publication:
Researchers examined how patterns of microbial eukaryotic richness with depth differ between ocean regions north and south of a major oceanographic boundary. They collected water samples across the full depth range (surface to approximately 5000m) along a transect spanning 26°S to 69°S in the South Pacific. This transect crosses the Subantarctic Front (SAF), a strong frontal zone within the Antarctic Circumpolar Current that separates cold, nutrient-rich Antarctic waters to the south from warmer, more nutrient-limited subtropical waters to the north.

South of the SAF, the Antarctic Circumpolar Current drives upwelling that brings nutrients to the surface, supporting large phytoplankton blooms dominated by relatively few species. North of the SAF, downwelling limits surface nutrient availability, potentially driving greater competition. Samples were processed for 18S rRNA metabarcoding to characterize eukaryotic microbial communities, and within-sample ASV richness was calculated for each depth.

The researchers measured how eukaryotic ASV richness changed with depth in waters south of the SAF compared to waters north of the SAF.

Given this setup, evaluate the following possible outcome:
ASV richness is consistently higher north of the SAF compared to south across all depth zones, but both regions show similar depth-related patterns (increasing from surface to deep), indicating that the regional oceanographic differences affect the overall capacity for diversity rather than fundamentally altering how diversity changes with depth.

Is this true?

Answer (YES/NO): NO